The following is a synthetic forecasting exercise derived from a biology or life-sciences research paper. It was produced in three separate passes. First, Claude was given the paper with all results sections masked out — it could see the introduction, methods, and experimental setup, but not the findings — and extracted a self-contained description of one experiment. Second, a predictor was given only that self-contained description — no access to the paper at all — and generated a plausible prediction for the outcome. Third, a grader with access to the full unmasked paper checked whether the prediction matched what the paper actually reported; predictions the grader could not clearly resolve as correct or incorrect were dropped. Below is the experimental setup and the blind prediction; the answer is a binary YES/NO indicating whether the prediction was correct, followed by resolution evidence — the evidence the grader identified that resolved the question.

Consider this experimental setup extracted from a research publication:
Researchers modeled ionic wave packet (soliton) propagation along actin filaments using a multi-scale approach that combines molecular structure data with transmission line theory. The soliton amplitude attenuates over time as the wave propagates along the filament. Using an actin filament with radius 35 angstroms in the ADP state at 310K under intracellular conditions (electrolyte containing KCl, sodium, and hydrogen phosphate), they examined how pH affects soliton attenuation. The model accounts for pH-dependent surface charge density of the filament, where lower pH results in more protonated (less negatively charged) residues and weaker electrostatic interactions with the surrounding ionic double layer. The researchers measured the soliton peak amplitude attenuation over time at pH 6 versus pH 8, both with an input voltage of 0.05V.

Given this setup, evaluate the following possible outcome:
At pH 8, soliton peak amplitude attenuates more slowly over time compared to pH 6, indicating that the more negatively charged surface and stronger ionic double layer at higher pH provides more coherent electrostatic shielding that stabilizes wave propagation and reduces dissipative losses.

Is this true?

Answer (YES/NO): YES